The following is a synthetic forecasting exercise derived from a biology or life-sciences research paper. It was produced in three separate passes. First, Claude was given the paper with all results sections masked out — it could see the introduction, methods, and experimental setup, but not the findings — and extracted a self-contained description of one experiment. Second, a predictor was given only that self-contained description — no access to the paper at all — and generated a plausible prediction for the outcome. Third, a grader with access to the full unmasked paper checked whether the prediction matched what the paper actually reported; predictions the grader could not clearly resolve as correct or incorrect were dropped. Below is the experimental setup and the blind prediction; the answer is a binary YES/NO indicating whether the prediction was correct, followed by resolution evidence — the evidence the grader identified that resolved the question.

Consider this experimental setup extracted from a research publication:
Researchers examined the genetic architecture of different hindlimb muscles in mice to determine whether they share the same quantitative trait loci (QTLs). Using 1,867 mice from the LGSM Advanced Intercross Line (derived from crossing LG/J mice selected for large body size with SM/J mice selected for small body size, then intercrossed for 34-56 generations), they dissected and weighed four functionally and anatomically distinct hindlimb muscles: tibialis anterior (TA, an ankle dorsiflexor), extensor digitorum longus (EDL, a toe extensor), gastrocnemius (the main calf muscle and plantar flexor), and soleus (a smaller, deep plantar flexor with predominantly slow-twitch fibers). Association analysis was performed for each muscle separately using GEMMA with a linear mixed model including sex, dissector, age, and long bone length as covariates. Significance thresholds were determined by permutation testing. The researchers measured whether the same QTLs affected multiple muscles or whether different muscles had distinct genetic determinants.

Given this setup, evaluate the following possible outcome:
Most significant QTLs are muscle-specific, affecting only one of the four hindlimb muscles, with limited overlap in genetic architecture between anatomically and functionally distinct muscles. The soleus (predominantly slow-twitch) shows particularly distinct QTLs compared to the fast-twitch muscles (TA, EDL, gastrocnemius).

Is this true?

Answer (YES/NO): NO